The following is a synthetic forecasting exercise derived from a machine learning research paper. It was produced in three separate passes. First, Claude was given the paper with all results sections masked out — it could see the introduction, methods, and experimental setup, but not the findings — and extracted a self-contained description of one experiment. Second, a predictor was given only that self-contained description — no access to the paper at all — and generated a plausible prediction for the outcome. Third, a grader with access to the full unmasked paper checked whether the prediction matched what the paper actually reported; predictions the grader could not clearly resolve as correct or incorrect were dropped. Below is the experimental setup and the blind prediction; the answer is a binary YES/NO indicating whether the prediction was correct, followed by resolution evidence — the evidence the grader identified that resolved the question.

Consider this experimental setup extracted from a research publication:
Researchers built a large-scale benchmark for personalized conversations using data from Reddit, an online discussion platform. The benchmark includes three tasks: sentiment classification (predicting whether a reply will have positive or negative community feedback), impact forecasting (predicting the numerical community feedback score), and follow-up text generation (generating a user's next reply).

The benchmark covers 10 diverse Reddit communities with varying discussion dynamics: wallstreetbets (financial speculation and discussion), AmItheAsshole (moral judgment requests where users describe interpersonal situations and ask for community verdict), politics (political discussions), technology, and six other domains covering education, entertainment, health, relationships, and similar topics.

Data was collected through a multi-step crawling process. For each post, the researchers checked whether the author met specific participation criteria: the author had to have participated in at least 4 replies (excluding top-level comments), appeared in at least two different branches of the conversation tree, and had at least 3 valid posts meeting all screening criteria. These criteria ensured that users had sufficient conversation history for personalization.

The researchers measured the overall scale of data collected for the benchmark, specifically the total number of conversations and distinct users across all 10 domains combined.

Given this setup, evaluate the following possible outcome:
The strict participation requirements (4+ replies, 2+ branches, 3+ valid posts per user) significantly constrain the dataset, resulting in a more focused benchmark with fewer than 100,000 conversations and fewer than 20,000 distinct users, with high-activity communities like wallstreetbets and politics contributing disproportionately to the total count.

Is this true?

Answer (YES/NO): NO